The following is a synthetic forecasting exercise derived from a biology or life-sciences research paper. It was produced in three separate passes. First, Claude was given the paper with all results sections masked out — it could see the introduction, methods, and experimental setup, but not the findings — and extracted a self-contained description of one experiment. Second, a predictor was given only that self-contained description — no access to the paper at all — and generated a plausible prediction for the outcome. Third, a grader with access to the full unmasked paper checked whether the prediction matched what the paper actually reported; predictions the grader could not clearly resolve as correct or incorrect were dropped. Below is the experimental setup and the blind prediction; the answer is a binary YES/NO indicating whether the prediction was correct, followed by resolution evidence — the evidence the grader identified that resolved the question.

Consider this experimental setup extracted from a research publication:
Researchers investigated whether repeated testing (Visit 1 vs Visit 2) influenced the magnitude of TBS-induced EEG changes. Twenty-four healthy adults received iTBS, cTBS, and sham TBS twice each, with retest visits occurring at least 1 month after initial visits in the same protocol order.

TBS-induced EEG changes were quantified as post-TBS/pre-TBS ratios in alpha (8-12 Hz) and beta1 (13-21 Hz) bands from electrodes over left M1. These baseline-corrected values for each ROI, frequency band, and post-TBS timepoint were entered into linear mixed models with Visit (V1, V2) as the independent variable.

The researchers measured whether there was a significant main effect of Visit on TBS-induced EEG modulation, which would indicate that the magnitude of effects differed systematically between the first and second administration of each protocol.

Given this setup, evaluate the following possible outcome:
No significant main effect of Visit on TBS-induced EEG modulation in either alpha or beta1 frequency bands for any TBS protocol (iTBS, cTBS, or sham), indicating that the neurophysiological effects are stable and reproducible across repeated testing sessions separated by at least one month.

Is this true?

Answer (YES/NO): NO